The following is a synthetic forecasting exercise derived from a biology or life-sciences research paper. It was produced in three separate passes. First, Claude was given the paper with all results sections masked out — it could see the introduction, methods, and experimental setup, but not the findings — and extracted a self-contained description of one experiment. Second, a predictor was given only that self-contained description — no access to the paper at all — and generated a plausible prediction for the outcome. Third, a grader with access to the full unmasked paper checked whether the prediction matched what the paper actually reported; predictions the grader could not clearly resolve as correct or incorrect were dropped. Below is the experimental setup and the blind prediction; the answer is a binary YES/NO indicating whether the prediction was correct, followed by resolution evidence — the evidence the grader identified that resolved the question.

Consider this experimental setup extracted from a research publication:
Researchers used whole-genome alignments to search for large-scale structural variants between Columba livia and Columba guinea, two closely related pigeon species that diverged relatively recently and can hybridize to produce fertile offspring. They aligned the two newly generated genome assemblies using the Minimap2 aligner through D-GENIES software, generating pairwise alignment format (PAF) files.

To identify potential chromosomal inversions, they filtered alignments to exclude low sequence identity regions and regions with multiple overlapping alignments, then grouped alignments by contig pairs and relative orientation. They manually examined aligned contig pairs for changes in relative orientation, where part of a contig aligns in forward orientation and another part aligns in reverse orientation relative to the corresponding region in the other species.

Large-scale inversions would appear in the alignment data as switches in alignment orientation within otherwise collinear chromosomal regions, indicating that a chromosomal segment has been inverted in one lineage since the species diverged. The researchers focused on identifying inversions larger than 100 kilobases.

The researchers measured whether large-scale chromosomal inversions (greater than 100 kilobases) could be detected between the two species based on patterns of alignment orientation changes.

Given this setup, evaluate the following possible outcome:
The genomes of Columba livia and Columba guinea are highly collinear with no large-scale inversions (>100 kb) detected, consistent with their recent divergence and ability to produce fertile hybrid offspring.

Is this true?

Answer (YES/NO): NO